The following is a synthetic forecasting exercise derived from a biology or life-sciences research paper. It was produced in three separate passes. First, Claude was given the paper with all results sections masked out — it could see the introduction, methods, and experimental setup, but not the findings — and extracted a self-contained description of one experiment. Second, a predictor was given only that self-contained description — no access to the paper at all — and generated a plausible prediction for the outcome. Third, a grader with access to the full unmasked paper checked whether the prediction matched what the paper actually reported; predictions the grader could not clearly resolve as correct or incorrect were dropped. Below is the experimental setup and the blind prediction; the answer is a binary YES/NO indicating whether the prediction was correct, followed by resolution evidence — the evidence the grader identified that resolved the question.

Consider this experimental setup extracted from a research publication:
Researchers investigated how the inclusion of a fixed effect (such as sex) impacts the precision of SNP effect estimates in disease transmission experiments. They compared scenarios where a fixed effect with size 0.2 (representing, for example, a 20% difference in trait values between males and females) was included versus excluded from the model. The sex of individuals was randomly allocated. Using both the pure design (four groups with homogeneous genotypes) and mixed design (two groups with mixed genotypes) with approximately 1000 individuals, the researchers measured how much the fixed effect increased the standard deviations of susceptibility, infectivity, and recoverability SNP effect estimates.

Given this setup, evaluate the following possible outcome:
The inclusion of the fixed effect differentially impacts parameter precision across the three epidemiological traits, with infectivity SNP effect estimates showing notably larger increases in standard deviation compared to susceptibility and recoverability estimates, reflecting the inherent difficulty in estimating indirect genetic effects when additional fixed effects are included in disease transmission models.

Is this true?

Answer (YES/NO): NO